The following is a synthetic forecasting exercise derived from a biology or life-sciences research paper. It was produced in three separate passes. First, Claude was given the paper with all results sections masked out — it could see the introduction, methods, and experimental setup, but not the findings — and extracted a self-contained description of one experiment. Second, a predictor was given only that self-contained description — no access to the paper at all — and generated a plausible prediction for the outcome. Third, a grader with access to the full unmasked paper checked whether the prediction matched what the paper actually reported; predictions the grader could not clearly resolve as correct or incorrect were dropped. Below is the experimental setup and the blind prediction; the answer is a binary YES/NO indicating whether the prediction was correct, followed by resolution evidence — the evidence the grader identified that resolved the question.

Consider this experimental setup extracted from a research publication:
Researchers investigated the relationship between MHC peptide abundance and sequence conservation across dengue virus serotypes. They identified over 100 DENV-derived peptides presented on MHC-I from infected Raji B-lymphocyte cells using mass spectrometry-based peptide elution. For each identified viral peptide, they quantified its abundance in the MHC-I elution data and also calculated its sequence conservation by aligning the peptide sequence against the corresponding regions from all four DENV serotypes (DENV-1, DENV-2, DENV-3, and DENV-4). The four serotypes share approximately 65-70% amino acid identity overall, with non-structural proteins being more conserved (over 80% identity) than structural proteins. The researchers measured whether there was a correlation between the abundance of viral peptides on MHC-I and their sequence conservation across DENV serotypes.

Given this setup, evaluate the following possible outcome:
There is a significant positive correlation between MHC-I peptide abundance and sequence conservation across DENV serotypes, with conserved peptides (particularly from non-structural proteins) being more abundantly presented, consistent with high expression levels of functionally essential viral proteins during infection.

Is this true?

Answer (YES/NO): NO